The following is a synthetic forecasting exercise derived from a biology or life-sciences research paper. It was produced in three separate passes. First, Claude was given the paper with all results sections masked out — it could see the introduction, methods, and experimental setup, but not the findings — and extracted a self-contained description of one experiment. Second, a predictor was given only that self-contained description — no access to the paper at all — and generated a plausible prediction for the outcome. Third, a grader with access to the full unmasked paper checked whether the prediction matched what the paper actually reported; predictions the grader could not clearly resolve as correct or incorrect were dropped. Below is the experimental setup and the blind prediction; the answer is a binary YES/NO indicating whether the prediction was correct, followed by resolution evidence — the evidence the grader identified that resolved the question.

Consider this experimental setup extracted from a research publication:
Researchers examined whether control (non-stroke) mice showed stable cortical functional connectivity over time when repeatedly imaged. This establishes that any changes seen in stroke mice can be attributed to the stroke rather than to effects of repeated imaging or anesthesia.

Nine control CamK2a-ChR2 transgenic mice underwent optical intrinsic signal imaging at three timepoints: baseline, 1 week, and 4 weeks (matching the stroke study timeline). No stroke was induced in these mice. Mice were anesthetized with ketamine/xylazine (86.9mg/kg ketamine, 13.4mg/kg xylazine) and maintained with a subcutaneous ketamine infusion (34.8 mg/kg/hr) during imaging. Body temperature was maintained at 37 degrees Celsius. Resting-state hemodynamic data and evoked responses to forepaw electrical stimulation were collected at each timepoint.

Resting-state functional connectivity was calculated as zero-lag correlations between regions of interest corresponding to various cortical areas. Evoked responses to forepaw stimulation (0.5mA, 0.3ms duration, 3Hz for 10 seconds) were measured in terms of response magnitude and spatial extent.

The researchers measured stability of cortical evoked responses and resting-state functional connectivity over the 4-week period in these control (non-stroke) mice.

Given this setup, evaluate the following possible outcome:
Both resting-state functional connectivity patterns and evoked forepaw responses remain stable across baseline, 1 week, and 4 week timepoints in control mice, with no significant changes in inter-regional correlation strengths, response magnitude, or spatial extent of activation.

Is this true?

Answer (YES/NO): NO